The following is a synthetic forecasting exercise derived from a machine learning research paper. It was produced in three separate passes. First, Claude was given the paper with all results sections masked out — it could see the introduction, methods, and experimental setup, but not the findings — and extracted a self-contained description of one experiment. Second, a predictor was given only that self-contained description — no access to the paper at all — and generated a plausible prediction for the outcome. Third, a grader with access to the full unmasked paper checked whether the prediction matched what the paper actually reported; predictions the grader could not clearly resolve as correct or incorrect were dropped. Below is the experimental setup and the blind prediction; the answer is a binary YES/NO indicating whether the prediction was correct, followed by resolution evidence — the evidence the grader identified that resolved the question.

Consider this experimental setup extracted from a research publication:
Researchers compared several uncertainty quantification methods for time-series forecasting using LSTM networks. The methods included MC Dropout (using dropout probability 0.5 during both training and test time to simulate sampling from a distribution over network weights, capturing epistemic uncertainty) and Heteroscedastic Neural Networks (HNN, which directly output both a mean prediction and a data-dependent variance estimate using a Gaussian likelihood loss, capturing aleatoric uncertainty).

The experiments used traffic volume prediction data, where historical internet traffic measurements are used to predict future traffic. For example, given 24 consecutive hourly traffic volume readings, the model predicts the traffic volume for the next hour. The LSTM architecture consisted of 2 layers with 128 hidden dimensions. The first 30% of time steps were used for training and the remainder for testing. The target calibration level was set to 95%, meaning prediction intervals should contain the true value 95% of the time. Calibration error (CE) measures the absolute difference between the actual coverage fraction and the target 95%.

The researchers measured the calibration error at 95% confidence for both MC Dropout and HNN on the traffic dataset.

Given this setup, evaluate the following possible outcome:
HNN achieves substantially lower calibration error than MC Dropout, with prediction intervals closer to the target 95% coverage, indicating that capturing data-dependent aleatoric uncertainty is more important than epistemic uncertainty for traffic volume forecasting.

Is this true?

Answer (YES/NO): YES